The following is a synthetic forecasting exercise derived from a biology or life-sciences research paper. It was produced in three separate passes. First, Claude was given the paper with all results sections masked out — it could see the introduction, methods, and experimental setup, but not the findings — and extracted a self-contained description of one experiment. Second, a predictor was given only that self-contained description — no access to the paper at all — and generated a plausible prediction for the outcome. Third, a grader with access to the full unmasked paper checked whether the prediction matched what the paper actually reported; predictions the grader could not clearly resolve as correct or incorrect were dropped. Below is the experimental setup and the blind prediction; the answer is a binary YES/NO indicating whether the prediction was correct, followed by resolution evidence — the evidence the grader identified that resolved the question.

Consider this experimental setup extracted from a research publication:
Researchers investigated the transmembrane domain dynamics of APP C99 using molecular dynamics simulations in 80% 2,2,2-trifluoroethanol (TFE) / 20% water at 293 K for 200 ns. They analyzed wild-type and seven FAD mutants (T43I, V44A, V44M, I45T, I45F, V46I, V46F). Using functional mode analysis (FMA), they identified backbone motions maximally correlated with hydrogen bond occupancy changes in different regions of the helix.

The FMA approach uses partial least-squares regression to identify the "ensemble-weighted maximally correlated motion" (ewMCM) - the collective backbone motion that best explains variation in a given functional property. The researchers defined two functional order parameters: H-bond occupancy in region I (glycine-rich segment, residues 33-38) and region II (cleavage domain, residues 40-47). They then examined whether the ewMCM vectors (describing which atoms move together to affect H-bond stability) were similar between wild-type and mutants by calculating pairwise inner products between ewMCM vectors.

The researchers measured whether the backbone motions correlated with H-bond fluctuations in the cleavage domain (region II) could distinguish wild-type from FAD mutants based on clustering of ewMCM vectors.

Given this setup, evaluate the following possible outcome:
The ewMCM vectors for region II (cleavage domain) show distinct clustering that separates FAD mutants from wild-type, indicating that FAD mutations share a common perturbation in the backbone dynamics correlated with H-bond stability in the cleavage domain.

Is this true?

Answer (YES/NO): NO